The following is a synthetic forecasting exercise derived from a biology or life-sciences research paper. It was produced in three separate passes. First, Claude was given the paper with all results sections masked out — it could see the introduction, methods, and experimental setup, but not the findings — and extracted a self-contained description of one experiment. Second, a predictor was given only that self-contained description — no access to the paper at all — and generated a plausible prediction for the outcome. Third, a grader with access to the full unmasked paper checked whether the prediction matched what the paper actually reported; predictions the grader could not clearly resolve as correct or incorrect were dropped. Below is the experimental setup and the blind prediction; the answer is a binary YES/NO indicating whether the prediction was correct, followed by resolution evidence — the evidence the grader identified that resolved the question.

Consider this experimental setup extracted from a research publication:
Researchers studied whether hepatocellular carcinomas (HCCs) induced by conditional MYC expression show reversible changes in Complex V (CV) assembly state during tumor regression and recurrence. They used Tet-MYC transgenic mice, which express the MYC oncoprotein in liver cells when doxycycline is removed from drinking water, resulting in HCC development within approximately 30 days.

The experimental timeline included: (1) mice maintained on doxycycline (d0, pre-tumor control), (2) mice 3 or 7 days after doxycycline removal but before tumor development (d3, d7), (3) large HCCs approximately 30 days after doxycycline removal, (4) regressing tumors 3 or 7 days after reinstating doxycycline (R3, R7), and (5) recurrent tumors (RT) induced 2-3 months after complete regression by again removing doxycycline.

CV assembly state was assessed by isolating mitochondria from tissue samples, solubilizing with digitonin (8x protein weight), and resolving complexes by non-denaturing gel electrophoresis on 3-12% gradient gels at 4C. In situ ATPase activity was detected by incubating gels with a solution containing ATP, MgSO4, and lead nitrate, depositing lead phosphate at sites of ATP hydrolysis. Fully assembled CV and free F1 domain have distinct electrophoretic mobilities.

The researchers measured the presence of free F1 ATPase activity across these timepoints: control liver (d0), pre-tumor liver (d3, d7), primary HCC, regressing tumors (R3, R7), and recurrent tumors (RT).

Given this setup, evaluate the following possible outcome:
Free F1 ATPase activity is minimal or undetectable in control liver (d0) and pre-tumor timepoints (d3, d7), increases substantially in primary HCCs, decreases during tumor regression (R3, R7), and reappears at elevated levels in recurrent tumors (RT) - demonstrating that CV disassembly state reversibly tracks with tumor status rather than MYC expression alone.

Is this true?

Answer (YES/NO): NO